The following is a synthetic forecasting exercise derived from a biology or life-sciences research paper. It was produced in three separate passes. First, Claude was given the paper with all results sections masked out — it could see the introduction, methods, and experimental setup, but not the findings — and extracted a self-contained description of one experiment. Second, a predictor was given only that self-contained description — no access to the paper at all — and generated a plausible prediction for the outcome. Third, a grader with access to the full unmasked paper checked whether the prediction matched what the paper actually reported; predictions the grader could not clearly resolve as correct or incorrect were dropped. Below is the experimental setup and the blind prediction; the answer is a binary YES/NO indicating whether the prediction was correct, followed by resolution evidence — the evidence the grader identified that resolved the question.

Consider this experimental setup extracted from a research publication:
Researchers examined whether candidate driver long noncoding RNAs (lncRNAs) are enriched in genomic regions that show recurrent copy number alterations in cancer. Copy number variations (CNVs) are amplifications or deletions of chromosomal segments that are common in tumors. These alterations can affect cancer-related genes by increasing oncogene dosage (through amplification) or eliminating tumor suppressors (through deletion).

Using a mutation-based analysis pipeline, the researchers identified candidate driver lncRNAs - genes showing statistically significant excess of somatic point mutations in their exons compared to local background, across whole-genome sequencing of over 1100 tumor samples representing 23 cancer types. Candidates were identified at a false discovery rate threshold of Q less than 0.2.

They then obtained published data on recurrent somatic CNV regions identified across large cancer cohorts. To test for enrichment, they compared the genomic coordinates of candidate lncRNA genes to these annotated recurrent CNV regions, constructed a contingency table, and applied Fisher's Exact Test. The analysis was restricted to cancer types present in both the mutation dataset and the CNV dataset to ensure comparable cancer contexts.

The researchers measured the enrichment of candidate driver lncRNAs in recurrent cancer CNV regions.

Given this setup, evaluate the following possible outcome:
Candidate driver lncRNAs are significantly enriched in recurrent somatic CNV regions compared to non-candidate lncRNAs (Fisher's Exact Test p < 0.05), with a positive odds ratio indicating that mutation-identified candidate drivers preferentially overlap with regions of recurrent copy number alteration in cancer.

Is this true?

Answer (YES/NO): NO